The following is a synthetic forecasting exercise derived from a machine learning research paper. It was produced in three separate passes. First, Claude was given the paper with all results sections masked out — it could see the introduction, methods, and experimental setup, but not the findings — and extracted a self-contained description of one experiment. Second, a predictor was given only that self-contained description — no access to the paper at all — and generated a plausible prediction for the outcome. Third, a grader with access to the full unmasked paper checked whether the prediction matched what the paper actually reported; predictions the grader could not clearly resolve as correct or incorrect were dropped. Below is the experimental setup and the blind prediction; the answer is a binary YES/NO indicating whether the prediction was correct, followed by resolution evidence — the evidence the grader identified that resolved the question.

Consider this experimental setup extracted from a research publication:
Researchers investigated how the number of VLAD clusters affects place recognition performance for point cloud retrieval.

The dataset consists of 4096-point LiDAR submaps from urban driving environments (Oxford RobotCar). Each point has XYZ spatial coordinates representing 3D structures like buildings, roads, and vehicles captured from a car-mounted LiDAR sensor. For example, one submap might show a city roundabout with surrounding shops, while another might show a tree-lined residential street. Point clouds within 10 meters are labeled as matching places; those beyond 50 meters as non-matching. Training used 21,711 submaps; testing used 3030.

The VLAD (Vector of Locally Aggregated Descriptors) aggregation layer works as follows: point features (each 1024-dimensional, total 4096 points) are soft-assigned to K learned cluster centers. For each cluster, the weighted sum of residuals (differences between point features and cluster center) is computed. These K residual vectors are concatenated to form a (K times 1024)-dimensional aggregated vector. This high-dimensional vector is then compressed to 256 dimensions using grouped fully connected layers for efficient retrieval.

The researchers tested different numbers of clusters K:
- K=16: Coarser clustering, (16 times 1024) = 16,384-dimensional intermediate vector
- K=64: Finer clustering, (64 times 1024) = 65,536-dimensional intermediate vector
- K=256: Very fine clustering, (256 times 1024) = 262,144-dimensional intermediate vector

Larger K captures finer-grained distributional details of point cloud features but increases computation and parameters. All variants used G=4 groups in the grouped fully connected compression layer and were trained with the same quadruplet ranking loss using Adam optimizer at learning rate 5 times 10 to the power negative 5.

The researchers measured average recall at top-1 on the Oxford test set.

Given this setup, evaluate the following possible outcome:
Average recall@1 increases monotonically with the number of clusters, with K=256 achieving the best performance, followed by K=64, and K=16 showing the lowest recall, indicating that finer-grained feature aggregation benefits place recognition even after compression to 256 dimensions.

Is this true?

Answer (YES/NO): NO